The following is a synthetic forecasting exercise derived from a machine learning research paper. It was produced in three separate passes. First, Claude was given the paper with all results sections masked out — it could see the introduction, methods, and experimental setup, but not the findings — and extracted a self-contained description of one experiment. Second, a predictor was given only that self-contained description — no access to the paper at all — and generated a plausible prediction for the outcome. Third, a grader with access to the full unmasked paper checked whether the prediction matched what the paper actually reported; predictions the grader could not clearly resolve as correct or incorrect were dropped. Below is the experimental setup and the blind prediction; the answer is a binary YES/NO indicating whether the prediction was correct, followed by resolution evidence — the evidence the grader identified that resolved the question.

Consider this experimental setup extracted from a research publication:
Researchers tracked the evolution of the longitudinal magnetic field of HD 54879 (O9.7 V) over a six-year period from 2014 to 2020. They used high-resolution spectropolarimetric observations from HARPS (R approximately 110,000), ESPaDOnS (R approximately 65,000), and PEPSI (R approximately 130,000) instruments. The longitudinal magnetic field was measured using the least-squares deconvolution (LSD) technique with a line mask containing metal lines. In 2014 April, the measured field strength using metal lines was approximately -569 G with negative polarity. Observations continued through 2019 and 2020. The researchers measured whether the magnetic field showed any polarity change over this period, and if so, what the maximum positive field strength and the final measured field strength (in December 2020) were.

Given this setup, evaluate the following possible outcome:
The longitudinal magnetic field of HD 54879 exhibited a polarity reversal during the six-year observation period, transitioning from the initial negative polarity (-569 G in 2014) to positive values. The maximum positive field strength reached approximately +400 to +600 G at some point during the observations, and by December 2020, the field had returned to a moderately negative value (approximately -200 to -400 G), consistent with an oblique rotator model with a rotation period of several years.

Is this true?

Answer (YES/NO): NO